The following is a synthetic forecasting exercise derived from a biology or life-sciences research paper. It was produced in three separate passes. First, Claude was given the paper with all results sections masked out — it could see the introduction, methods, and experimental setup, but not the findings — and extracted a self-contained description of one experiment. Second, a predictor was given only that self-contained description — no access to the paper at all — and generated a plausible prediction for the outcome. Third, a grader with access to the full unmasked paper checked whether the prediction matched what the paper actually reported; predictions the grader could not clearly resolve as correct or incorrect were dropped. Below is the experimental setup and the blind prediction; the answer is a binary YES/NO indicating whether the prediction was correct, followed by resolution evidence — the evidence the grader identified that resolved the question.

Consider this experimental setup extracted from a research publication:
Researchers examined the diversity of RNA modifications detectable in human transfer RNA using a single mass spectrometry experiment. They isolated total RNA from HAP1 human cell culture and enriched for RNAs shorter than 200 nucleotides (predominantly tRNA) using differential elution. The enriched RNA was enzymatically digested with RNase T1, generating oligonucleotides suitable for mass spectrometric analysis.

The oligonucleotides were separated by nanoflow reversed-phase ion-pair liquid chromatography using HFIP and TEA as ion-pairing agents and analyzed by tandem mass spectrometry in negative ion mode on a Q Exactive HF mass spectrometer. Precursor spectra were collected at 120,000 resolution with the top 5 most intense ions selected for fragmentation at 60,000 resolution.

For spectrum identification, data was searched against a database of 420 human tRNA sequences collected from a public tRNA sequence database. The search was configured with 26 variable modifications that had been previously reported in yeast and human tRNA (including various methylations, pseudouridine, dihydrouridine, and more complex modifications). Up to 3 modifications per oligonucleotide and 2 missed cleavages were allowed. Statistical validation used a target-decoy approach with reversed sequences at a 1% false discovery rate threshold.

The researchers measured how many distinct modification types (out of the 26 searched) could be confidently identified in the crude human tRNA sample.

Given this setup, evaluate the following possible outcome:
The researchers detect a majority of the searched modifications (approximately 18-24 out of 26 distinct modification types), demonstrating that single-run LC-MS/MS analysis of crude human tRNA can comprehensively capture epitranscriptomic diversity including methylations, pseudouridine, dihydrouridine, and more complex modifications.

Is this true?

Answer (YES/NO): YES